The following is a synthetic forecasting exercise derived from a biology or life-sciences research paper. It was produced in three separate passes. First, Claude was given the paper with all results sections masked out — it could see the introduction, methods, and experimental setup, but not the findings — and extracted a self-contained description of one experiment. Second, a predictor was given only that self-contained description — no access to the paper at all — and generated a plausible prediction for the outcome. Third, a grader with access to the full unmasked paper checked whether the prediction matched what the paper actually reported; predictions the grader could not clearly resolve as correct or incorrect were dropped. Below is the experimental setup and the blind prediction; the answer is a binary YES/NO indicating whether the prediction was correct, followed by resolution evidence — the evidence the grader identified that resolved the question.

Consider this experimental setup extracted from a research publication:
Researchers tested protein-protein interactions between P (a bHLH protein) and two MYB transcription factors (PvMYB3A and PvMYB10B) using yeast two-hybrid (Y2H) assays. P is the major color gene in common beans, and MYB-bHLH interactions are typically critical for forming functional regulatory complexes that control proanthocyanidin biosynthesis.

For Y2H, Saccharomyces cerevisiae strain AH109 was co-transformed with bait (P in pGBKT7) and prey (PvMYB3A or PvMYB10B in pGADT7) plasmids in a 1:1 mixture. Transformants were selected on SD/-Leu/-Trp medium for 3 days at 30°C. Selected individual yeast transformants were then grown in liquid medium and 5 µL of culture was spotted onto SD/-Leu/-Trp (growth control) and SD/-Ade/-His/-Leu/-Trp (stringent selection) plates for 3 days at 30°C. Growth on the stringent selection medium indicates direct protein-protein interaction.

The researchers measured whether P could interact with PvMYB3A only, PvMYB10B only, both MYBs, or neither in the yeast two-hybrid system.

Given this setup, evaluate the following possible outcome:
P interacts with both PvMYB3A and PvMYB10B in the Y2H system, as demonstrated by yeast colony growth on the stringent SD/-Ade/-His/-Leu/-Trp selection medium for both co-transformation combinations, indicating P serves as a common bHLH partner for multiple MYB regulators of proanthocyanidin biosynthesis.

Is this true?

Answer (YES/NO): YES